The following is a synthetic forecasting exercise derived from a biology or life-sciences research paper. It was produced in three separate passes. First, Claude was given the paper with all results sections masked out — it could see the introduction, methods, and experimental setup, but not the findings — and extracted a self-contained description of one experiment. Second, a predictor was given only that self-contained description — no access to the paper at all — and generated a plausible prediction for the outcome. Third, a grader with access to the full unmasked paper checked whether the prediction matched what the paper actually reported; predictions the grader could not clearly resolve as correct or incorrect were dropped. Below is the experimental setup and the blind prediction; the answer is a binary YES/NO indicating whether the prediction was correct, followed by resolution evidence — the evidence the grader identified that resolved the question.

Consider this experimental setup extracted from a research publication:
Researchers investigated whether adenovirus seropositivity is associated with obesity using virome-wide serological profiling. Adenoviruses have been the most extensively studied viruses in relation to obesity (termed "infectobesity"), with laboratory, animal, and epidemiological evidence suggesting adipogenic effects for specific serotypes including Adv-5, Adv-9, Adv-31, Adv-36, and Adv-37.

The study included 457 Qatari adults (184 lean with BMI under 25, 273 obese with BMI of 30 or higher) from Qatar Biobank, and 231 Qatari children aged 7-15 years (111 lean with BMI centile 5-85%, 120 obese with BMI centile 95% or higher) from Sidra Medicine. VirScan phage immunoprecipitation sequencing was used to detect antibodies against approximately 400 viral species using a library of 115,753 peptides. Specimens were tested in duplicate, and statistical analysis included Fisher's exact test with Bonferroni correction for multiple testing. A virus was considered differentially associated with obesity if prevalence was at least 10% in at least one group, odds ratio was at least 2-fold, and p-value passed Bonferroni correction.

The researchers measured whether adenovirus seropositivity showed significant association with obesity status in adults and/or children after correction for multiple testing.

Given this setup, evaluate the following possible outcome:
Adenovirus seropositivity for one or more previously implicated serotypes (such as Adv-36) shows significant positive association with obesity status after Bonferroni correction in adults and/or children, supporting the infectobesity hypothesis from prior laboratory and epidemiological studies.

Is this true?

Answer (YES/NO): NO